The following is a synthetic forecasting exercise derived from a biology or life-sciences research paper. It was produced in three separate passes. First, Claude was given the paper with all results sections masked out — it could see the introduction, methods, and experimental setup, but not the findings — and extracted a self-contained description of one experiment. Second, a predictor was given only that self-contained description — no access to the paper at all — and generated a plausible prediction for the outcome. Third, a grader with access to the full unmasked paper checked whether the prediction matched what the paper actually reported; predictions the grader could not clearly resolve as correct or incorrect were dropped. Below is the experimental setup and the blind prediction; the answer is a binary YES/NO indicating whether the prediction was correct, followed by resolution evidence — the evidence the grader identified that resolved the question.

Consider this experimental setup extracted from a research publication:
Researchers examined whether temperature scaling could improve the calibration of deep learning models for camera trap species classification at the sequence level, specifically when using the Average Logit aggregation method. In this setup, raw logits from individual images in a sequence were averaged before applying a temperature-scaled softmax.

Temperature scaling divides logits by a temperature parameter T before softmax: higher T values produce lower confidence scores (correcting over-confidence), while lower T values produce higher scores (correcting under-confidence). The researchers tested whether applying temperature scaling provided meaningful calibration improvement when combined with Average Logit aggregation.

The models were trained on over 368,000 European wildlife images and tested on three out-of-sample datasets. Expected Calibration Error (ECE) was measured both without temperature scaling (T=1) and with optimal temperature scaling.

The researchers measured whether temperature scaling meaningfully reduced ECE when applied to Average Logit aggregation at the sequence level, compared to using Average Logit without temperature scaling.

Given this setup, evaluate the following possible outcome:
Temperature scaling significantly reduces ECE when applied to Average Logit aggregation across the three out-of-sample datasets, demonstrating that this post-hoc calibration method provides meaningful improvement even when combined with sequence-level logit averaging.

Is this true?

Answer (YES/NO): YES